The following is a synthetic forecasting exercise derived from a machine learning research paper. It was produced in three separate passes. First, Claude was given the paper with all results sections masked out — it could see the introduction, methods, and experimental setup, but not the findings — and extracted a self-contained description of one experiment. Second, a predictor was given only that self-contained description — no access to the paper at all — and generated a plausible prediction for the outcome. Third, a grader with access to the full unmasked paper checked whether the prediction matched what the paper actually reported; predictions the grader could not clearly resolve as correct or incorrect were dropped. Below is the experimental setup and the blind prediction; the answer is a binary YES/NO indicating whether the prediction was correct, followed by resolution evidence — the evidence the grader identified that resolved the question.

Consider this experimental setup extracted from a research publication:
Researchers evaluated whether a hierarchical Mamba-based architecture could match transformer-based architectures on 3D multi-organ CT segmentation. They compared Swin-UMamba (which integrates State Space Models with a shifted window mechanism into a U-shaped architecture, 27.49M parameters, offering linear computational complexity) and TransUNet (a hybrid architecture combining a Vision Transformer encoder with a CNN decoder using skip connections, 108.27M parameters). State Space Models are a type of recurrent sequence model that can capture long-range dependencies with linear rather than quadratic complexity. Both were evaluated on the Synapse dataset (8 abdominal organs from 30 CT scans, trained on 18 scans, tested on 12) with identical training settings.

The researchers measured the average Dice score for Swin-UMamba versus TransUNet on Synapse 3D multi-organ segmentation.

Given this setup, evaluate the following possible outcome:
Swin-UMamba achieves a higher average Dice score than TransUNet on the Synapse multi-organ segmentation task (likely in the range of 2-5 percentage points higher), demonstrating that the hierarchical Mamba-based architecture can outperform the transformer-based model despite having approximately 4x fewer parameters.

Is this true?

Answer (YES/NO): NO